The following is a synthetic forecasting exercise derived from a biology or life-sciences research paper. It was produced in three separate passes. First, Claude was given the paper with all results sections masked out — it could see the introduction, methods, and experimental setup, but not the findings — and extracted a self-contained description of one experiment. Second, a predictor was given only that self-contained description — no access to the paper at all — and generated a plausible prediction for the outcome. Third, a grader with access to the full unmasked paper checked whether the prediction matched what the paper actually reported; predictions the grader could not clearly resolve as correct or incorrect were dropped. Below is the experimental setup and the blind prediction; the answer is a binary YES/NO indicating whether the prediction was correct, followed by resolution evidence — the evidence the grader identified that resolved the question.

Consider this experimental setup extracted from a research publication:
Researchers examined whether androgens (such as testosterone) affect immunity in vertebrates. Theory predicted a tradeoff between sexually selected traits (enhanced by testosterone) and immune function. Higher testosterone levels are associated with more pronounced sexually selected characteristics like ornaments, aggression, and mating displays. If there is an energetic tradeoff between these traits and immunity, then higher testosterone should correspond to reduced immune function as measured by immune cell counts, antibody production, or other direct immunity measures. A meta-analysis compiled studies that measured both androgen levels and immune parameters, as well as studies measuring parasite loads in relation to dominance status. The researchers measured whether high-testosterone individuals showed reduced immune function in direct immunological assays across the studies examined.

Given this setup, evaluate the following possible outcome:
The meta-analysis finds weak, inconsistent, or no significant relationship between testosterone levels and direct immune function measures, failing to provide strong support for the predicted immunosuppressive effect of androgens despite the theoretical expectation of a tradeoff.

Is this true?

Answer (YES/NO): YES